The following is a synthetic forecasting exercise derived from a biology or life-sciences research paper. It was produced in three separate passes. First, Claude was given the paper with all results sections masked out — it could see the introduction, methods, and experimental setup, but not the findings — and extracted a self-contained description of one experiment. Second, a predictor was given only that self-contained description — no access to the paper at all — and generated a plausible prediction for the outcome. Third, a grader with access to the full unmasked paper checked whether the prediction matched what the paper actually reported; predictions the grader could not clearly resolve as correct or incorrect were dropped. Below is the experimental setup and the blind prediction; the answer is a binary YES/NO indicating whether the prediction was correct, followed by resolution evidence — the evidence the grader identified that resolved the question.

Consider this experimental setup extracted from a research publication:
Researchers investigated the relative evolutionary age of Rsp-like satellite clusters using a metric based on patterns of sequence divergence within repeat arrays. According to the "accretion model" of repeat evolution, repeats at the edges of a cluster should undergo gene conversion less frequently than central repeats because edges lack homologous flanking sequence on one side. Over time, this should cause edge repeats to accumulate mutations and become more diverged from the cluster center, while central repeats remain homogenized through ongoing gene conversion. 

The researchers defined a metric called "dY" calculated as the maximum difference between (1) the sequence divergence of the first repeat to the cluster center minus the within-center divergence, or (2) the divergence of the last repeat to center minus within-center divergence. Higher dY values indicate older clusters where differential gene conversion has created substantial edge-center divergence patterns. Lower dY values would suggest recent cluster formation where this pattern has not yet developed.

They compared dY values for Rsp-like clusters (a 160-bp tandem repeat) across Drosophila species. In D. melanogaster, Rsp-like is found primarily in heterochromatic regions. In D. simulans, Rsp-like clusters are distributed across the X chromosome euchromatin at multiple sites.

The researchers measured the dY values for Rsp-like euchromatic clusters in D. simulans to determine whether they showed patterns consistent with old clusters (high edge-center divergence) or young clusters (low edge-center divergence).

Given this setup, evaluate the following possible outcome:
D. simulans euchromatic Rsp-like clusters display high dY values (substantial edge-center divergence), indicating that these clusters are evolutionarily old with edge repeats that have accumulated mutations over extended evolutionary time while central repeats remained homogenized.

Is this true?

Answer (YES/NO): NO